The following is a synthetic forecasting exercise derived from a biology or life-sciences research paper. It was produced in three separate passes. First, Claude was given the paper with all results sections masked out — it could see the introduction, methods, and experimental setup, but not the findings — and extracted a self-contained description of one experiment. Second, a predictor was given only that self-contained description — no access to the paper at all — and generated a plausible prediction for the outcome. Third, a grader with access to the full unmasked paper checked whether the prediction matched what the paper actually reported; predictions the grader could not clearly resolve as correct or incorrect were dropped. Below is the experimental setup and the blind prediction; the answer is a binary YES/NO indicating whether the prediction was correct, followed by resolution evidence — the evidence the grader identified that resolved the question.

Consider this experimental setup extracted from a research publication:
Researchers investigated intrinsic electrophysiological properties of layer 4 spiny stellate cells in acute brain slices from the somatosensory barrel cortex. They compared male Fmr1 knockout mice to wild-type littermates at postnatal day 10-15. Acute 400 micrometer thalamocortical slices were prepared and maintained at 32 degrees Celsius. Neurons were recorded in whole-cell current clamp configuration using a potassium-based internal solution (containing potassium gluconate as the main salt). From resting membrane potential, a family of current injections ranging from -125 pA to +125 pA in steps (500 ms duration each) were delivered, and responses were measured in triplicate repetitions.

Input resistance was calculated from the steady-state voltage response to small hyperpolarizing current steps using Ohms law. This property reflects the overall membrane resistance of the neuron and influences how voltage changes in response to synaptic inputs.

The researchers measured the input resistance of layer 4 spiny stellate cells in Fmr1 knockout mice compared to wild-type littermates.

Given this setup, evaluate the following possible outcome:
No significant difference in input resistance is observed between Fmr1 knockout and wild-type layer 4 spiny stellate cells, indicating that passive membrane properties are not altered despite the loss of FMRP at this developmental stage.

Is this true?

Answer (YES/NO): NO